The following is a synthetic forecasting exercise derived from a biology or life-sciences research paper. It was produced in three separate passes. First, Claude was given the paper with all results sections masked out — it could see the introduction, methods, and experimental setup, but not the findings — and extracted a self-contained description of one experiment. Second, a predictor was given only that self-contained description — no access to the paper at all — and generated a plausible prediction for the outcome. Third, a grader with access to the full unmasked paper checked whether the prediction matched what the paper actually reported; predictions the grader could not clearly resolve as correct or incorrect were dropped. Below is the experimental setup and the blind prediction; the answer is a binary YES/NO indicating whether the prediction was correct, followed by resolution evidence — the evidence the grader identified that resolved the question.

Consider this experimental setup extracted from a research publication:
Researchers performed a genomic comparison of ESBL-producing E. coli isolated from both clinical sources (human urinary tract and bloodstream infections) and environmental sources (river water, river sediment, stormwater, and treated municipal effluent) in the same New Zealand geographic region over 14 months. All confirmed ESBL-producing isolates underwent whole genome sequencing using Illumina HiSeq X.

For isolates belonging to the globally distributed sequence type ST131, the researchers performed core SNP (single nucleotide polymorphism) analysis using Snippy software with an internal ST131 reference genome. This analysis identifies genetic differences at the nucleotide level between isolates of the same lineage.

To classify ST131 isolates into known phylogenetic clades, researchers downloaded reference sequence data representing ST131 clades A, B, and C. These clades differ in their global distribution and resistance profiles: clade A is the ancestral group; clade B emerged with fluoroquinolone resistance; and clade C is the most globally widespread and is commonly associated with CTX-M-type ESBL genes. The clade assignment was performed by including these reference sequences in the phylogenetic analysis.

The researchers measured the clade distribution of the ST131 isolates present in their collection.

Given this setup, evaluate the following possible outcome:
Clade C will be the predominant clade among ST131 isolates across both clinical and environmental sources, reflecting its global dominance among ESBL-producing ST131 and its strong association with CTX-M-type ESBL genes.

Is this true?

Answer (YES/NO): YES